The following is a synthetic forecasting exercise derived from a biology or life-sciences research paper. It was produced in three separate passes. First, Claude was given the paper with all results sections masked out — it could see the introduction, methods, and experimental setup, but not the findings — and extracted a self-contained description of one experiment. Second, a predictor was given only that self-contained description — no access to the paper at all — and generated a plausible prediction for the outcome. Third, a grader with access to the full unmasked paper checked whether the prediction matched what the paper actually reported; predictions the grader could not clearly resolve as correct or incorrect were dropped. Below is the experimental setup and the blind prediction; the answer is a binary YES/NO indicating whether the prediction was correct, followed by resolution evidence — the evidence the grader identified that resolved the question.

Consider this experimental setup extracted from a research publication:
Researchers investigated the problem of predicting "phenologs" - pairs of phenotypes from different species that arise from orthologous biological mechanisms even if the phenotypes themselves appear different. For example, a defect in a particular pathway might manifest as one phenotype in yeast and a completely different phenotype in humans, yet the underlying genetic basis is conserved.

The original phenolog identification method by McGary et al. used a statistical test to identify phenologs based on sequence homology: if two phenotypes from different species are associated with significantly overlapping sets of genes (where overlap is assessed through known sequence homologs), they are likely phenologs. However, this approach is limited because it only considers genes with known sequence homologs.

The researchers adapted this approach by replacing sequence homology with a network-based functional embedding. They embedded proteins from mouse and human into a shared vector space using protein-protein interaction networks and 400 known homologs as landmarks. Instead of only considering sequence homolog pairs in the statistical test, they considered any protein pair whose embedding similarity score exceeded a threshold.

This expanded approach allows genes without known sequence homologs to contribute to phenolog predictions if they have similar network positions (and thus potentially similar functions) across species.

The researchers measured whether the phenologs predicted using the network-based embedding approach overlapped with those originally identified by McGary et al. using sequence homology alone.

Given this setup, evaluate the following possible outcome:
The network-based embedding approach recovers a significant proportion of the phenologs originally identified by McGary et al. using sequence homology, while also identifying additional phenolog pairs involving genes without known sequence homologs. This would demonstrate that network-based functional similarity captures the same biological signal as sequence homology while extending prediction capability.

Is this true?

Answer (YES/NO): NO